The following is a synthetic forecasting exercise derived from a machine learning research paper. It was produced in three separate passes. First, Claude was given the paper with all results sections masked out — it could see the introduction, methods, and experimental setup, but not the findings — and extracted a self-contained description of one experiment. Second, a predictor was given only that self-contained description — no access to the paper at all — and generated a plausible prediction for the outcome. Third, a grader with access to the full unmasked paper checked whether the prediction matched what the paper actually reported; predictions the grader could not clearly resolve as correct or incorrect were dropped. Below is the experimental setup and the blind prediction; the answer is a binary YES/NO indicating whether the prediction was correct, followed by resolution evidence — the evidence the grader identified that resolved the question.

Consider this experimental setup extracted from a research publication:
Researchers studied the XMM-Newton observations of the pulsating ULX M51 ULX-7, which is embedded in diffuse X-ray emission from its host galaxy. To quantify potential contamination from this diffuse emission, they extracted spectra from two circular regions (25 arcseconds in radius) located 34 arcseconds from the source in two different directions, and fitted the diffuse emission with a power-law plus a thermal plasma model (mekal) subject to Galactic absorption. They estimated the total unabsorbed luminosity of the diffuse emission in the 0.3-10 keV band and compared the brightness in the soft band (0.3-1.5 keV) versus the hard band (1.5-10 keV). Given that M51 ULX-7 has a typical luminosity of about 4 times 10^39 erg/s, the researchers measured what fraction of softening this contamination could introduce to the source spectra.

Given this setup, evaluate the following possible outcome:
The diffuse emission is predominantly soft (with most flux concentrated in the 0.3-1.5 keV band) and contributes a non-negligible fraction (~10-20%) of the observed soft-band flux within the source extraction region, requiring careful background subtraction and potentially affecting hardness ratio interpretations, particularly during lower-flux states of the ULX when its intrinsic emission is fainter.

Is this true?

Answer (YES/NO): NO